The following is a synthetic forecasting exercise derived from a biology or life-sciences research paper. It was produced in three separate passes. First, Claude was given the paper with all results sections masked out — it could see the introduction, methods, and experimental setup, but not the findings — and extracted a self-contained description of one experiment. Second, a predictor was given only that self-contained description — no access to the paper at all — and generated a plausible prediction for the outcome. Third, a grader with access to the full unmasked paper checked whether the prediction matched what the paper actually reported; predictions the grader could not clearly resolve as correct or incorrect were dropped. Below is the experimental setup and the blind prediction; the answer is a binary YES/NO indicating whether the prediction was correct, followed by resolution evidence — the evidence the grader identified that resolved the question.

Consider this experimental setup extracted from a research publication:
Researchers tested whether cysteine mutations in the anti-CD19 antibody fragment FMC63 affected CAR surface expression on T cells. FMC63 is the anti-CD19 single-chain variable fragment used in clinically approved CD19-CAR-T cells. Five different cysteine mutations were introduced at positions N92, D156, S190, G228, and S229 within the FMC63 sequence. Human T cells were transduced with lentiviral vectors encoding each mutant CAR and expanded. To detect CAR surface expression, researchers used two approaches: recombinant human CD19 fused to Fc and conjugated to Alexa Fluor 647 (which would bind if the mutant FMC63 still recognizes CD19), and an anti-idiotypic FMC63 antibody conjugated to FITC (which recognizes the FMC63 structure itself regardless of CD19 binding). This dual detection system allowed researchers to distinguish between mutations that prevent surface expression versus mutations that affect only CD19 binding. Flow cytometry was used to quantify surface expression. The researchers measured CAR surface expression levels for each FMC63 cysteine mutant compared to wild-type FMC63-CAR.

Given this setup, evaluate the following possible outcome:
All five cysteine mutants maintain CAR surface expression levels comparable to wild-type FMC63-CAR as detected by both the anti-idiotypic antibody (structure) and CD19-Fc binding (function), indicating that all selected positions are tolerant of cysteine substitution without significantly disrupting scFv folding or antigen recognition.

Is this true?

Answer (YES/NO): NO